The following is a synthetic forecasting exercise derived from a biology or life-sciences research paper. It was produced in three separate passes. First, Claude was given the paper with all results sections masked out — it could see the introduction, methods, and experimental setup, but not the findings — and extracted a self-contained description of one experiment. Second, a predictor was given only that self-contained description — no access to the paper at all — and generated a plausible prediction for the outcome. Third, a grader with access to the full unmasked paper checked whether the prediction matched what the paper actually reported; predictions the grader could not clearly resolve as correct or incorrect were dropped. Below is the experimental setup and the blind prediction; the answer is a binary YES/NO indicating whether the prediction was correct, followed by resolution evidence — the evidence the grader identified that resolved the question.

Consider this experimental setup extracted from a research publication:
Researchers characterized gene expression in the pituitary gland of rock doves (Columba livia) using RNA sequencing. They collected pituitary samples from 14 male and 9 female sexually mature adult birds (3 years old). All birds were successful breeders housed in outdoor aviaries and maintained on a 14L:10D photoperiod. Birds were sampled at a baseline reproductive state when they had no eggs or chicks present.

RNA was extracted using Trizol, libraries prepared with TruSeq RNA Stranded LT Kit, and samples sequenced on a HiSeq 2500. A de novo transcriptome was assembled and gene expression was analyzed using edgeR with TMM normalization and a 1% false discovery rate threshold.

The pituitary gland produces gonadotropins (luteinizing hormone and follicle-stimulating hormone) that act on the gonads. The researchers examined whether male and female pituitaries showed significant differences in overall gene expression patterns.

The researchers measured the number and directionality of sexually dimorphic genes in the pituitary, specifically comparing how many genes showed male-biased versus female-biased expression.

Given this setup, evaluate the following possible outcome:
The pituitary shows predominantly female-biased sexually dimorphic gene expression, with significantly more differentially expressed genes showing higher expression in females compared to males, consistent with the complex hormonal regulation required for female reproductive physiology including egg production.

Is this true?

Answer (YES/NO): NO